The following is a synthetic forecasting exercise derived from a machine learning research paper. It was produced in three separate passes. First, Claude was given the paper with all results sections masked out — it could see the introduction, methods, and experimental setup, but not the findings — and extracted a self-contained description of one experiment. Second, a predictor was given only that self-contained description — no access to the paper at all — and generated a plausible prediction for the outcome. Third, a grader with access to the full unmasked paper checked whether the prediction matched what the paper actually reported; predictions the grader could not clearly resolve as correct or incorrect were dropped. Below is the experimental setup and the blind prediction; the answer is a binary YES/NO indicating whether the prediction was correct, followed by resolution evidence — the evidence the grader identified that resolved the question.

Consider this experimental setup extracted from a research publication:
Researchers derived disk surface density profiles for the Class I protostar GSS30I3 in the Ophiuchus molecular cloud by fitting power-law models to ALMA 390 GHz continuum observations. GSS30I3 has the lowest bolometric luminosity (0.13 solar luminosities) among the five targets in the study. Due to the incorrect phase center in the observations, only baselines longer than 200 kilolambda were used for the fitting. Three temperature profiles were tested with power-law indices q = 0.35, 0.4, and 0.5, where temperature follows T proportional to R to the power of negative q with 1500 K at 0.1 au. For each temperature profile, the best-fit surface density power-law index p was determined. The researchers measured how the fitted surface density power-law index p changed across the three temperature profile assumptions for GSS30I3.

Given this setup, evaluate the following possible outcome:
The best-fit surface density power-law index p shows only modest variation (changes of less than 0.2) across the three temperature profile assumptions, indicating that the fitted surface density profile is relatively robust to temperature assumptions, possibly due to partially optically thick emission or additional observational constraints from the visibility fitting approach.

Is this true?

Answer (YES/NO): YES